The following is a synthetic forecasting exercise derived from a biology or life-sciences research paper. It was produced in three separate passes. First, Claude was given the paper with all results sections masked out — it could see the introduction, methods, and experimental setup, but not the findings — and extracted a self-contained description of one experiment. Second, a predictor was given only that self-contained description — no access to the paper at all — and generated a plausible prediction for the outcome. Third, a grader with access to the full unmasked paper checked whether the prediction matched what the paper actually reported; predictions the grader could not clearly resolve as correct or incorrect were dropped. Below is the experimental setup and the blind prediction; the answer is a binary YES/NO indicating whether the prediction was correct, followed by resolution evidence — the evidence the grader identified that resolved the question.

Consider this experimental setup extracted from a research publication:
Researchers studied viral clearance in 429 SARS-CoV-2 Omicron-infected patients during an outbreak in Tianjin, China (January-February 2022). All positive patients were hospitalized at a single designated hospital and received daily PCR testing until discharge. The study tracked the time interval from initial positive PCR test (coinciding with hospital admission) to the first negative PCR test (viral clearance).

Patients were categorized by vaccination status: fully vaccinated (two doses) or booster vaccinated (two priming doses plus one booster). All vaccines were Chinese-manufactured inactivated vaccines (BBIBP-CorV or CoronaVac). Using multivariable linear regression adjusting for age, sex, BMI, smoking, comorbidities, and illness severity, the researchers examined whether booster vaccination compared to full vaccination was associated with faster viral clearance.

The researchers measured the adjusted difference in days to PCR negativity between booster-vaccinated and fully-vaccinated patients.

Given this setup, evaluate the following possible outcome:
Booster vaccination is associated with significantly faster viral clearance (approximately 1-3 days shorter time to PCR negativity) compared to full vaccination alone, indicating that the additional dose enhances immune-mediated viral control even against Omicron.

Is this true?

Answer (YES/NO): NO